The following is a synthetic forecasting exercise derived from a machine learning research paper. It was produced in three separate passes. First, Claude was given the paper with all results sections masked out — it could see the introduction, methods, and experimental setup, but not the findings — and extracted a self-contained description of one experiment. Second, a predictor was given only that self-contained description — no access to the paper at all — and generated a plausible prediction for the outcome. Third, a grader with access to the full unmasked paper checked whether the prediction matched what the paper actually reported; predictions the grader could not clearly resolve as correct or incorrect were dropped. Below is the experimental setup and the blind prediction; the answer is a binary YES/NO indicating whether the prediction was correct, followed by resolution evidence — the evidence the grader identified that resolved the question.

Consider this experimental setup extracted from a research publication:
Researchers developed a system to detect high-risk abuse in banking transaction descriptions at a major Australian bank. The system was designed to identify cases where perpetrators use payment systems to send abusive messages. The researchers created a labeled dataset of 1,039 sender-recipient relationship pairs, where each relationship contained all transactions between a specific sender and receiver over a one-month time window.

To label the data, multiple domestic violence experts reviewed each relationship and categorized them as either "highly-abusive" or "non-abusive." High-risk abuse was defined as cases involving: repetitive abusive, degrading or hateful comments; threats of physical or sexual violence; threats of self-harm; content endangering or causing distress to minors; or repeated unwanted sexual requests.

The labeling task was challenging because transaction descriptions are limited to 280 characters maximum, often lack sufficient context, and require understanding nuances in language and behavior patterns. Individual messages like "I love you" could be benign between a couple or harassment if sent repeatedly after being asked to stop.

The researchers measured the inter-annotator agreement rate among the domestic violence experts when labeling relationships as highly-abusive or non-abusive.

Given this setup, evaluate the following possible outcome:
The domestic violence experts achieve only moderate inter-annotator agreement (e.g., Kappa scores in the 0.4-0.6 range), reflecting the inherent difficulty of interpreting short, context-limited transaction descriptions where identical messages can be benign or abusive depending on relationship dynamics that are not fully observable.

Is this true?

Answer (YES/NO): NO